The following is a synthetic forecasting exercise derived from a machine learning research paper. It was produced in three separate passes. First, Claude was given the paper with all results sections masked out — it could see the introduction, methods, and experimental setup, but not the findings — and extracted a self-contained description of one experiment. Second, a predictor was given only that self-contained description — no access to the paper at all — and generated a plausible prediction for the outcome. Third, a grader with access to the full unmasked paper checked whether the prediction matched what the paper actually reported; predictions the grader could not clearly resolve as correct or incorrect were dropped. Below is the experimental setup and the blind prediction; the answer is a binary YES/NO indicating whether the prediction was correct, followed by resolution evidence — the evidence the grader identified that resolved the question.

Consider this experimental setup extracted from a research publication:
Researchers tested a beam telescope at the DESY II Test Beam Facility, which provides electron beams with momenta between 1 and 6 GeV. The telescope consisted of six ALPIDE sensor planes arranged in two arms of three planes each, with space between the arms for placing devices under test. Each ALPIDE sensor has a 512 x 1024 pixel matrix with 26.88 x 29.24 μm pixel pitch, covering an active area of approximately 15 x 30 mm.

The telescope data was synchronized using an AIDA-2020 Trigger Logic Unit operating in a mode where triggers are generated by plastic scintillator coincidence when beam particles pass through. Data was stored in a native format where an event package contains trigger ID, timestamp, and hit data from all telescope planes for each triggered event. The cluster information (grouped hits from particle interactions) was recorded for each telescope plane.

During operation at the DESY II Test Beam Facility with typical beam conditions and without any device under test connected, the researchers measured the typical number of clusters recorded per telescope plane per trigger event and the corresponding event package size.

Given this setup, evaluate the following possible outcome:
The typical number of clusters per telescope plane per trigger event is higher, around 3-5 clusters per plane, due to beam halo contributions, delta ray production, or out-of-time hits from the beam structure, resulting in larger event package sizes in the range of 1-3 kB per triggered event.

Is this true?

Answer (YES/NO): NO